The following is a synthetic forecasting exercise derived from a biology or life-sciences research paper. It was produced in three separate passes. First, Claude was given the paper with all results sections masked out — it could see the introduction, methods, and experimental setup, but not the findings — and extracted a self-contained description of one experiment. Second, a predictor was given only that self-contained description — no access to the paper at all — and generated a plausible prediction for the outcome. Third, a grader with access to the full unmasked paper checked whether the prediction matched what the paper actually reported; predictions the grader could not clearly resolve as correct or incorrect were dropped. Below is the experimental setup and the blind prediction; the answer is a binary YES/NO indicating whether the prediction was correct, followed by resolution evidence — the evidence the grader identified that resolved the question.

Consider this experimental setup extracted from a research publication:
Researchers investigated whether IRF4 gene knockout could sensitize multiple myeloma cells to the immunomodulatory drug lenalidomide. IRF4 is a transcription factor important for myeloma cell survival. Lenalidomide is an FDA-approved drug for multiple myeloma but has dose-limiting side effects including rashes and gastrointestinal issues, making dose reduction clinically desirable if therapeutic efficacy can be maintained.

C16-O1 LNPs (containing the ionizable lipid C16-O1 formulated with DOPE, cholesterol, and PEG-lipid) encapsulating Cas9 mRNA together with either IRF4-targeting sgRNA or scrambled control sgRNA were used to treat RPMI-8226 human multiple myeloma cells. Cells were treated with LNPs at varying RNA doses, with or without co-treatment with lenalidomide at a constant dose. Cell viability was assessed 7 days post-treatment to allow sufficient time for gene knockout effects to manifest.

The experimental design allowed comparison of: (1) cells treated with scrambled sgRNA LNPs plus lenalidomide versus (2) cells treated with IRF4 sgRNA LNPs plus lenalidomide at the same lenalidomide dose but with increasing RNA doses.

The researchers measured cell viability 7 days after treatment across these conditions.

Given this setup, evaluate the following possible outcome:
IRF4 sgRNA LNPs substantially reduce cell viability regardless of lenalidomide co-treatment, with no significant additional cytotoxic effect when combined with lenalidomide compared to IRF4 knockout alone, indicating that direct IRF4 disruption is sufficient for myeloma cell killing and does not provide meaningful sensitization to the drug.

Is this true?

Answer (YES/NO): NO